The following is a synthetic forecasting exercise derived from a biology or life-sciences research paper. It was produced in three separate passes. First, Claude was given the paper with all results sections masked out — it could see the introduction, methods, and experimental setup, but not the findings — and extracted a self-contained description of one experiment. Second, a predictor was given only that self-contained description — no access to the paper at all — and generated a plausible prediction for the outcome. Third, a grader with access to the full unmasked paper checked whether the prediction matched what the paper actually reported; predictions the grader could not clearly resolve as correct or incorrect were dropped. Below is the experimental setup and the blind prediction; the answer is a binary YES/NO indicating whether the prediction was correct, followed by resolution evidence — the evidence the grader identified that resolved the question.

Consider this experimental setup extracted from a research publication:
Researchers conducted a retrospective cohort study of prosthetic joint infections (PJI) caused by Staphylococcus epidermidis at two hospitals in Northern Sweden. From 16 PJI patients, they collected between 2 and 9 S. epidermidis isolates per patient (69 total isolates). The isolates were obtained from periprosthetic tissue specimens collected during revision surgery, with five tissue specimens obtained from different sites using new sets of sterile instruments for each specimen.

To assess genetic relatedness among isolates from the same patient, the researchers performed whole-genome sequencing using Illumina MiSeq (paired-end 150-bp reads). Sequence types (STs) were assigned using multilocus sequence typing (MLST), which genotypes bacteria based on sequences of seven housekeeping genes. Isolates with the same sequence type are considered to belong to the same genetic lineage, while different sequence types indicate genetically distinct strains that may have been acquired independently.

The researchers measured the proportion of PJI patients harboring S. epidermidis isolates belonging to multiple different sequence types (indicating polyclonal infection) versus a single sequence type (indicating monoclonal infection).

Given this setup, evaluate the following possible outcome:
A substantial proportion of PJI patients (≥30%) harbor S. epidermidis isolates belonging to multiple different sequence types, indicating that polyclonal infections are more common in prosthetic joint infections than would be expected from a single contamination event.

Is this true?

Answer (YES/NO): YES